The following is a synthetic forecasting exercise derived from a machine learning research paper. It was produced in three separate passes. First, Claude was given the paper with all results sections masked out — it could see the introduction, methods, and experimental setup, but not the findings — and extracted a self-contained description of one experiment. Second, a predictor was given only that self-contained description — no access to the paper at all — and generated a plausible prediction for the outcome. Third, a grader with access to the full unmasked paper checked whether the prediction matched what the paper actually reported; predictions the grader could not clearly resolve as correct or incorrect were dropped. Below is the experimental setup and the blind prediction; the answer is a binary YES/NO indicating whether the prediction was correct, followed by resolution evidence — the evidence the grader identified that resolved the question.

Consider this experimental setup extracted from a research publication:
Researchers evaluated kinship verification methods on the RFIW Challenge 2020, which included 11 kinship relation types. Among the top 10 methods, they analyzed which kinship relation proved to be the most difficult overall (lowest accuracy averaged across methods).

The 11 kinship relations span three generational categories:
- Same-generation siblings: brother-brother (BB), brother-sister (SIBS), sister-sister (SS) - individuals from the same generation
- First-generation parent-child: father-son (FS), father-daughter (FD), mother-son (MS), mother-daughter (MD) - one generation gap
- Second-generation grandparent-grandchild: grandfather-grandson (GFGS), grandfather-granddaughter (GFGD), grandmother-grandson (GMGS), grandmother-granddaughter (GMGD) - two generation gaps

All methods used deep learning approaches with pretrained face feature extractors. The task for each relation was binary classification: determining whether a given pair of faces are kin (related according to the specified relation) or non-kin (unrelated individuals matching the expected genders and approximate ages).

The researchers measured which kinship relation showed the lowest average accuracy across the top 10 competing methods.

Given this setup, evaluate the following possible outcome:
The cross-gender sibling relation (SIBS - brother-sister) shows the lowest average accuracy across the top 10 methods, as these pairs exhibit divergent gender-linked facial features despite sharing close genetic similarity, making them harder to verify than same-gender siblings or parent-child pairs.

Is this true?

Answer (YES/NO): NO